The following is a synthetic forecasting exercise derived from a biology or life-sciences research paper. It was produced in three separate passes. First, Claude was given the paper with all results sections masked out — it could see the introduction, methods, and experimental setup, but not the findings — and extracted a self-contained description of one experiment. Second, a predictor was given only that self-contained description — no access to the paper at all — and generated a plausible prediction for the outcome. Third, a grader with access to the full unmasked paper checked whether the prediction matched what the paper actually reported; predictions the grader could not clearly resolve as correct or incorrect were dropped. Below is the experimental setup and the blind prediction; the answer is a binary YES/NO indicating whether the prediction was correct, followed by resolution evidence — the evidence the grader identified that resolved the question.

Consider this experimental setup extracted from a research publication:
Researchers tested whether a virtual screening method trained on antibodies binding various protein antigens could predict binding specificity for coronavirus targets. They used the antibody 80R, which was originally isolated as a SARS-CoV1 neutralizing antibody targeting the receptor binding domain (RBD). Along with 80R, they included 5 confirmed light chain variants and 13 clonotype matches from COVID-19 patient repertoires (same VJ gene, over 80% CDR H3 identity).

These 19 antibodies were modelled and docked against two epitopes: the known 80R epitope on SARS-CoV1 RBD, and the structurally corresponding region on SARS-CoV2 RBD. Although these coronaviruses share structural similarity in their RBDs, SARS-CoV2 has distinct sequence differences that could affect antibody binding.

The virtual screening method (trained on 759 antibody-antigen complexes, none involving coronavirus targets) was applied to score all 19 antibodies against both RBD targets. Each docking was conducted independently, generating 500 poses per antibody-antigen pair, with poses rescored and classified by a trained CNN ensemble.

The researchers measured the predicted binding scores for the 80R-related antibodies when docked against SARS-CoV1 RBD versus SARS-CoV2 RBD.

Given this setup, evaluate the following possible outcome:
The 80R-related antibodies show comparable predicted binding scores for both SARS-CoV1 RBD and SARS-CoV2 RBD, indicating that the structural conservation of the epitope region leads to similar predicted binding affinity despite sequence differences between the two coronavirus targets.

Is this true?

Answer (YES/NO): YES